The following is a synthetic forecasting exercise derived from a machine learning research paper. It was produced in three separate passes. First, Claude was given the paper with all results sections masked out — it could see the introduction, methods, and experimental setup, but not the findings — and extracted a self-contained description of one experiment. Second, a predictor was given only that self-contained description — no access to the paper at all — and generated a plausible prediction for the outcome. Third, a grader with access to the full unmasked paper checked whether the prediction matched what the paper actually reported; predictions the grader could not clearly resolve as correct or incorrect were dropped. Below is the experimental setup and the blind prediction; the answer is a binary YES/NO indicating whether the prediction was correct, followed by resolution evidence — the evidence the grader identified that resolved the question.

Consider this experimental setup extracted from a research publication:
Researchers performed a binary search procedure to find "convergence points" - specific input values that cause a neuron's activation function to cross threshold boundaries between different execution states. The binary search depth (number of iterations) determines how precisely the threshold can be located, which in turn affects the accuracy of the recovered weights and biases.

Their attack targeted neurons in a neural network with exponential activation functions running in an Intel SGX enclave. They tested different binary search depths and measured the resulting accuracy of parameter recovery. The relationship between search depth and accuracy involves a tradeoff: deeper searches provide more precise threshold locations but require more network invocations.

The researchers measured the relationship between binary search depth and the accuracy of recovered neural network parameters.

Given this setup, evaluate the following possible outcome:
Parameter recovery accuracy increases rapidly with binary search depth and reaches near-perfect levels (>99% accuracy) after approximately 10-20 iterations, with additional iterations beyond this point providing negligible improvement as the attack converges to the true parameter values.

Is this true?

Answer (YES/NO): YES